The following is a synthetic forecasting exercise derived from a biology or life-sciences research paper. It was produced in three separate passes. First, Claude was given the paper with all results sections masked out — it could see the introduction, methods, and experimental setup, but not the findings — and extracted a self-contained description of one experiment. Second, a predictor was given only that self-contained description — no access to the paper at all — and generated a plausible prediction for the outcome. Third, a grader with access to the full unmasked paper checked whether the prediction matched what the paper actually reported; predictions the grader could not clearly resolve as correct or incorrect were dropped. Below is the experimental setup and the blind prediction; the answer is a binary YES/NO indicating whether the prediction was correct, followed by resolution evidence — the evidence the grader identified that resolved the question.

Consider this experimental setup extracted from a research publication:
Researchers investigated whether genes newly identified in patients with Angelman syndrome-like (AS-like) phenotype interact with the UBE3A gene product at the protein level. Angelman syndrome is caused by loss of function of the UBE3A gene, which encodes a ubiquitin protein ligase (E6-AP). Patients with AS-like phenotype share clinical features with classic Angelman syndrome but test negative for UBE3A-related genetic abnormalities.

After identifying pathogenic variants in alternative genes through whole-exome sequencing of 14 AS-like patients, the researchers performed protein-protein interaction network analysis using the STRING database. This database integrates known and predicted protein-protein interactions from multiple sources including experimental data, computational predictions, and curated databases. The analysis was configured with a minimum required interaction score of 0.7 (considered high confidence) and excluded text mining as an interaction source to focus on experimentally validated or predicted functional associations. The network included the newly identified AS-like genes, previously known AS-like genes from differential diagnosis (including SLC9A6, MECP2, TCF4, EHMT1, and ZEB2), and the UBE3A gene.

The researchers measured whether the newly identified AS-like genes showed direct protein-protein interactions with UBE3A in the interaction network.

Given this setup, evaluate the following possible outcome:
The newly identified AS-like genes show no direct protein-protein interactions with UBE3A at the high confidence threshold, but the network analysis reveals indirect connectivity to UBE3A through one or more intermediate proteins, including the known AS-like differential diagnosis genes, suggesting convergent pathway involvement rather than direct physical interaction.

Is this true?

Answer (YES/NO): NO